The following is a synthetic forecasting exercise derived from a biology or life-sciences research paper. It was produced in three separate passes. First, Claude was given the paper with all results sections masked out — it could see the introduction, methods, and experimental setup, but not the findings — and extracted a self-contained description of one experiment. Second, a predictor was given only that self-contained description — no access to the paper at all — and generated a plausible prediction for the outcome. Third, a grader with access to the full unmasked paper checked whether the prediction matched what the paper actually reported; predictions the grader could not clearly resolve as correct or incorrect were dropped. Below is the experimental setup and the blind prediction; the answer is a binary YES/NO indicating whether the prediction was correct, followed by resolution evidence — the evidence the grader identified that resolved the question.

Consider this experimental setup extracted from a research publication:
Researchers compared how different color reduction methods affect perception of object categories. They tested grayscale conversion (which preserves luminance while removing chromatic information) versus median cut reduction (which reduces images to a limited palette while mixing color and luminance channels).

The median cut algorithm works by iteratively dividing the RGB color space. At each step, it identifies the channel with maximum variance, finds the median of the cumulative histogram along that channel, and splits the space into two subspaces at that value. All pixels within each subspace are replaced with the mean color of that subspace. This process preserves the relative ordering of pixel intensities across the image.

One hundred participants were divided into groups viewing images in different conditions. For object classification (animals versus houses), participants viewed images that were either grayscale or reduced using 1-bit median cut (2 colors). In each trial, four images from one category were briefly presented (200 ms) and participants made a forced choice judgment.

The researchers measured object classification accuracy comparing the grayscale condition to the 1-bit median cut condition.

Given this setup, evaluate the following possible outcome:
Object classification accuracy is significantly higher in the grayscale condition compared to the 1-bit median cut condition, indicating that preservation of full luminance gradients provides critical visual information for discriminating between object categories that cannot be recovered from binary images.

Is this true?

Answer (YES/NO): NO